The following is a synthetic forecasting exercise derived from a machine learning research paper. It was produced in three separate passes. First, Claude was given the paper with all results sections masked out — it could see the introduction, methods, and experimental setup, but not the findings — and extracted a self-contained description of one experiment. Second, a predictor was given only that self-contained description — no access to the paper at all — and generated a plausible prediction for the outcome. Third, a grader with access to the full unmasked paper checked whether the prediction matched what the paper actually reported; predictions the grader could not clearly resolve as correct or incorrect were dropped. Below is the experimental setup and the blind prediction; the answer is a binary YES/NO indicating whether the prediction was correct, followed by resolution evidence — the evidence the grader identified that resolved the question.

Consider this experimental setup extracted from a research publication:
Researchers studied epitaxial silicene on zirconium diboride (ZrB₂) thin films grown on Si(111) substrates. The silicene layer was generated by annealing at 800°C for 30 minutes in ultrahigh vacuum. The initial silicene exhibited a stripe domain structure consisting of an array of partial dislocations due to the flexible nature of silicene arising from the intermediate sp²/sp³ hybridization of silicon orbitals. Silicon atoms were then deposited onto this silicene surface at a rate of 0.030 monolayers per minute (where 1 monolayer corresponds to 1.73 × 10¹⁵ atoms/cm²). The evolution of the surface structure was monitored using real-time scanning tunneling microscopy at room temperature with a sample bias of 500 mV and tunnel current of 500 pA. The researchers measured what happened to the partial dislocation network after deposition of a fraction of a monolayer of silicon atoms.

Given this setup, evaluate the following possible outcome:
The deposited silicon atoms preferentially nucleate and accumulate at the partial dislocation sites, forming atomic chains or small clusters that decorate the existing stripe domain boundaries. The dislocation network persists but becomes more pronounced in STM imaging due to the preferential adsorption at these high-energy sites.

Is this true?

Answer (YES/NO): NO